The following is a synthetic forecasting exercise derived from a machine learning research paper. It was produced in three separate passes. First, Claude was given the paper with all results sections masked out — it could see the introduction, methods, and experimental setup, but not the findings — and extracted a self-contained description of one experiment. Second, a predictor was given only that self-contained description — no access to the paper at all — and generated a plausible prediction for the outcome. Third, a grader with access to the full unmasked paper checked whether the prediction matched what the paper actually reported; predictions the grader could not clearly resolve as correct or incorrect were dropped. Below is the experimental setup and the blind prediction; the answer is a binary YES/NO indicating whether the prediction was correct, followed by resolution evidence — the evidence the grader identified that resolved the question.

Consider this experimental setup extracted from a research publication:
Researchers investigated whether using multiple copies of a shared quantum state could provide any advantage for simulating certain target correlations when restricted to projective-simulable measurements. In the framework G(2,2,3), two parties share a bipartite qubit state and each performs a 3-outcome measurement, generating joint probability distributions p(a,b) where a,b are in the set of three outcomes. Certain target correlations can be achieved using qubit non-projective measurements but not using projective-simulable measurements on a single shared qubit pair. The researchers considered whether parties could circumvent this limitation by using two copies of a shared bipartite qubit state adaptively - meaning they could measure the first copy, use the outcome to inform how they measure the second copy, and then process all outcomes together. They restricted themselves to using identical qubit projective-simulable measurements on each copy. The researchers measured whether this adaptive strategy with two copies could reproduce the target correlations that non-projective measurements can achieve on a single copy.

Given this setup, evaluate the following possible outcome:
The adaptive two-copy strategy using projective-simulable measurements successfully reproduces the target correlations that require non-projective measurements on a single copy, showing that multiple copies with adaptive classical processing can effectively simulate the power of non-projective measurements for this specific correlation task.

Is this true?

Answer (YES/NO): NO